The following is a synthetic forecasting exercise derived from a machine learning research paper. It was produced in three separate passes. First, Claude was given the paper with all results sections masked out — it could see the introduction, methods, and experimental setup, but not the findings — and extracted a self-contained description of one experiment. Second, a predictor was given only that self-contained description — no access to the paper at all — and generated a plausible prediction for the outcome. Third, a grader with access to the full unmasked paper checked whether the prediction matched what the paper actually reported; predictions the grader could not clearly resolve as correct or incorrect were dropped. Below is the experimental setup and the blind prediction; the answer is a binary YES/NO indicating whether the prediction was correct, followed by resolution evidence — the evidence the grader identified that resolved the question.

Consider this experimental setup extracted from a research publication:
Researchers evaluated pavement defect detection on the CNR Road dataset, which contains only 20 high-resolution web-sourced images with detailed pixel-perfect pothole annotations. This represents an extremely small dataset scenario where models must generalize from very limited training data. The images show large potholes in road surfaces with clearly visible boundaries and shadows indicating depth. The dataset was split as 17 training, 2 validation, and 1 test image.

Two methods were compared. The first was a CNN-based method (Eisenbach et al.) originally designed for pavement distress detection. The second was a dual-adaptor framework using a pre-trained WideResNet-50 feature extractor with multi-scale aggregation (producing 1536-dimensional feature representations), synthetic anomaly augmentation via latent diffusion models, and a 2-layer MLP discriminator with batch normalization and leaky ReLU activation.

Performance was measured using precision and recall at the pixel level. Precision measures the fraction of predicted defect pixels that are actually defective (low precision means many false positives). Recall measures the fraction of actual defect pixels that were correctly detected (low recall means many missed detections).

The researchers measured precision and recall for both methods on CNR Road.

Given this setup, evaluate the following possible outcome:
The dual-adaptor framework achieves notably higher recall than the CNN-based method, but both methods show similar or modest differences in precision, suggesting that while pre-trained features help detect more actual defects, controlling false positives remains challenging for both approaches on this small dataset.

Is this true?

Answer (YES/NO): NO